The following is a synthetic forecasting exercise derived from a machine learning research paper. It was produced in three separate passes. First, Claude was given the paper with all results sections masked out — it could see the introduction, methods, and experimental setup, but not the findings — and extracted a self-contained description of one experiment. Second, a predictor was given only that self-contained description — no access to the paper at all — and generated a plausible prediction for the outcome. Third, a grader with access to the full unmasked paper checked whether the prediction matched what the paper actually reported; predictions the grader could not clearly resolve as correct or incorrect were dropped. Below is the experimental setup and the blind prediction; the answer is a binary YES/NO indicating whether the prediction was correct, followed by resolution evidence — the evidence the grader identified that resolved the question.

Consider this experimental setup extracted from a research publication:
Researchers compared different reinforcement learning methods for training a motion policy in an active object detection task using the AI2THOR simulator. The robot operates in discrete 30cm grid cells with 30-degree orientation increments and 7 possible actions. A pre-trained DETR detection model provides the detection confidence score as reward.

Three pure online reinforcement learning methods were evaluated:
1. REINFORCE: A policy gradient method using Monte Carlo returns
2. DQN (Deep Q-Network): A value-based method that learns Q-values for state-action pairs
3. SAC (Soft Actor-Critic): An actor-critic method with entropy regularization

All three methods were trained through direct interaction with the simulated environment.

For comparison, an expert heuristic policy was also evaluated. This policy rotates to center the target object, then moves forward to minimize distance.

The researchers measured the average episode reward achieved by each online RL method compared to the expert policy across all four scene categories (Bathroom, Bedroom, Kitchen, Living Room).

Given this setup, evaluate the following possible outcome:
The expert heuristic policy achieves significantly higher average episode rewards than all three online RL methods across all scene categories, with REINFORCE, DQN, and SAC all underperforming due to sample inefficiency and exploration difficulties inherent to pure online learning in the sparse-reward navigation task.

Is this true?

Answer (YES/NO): NO